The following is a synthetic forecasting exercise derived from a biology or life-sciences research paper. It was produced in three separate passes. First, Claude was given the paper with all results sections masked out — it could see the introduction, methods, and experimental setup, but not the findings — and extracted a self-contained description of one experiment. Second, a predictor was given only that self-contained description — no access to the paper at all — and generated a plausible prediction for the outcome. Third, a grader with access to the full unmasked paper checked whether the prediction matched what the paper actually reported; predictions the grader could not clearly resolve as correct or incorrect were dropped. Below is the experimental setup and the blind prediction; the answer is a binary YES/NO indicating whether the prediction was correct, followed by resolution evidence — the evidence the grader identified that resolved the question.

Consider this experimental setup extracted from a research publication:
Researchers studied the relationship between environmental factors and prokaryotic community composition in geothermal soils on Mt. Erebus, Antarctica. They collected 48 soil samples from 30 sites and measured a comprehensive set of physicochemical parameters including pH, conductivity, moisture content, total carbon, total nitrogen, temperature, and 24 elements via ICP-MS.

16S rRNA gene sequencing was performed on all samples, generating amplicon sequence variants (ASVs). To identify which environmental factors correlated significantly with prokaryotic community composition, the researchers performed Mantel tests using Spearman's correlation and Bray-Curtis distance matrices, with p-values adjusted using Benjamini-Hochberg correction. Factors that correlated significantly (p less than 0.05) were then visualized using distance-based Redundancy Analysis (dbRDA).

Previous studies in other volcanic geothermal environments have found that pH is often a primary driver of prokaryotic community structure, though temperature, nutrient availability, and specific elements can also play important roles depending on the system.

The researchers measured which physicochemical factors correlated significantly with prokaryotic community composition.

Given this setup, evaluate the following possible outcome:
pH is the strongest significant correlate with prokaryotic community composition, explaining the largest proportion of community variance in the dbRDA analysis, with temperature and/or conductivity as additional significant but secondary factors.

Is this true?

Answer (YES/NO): NO